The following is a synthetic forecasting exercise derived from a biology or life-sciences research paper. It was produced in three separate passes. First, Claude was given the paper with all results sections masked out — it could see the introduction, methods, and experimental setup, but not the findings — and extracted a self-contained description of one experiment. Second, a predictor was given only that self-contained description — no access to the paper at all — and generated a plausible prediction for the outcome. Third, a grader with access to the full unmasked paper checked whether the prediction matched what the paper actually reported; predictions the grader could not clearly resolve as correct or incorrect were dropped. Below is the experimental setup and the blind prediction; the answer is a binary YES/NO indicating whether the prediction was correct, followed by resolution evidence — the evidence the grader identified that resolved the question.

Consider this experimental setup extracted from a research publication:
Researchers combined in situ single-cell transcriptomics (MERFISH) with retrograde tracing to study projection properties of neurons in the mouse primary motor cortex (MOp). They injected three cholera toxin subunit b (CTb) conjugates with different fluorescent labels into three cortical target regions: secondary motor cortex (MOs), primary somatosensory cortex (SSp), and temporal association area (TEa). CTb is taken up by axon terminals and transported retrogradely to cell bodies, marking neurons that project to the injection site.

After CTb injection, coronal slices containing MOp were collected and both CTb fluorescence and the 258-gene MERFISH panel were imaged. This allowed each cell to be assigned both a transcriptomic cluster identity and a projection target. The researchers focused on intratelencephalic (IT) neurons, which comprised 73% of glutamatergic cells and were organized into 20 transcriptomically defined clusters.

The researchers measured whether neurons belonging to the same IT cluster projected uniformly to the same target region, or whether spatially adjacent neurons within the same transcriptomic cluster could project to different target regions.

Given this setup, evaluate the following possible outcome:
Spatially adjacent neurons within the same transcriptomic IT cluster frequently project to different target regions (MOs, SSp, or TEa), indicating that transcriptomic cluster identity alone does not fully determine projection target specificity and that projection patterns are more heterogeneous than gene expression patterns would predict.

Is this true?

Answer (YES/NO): YES